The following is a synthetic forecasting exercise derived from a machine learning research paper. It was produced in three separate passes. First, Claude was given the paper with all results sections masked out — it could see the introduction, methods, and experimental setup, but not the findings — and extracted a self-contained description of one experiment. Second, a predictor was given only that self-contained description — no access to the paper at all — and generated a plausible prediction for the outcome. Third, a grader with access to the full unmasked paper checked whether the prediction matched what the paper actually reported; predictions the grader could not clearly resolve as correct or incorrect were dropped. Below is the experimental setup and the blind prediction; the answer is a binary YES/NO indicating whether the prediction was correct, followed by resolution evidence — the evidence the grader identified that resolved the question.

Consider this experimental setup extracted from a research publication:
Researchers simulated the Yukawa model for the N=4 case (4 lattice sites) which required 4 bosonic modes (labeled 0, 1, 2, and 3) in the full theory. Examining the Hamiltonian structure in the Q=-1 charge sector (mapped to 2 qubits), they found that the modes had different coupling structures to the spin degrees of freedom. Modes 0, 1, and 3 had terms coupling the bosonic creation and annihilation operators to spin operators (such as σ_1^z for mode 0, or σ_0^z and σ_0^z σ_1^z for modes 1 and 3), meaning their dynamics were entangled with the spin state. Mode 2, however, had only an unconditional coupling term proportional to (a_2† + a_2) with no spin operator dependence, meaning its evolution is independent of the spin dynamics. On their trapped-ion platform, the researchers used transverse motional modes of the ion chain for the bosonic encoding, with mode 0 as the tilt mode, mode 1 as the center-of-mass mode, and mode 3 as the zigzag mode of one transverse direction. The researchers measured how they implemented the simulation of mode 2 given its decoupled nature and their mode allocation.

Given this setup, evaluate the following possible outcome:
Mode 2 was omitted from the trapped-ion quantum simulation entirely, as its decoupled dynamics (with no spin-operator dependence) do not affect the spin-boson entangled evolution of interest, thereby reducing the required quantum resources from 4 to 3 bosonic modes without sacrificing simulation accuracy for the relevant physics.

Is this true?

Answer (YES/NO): NO